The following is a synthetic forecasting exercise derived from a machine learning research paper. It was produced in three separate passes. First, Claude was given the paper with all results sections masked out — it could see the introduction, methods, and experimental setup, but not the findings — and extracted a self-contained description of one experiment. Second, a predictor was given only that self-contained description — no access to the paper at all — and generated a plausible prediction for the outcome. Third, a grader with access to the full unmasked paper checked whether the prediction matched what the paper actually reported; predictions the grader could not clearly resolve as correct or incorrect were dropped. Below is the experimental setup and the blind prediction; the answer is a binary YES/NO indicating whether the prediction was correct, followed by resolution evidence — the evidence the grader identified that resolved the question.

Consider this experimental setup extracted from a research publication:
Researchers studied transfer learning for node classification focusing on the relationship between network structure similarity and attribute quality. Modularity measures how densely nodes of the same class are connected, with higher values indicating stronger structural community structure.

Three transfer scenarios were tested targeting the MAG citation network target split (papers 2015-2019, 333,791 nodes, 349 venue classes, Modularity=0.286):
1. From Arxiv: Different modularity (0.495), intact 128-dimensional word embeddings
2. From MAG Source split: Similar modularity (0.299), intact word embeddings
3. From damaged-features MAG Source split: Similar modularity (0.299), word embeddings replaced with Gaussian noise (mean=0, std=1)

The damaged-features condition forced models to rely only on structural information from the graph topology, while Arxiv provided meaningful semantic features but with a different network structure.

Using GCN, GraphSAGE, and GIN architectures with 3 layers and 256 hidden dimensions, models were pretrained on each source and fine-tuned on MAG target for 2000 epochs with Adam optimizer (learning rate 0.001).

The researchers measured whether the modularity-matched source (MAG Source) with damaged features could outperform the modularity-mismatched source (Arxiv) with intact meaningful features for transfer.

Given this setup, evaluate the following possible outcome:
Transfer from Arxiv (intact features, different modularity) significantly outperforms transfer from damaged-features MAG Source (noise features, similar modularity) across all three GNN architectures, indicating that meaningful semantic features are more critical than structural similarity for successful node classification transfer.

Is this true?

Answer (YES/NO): NO